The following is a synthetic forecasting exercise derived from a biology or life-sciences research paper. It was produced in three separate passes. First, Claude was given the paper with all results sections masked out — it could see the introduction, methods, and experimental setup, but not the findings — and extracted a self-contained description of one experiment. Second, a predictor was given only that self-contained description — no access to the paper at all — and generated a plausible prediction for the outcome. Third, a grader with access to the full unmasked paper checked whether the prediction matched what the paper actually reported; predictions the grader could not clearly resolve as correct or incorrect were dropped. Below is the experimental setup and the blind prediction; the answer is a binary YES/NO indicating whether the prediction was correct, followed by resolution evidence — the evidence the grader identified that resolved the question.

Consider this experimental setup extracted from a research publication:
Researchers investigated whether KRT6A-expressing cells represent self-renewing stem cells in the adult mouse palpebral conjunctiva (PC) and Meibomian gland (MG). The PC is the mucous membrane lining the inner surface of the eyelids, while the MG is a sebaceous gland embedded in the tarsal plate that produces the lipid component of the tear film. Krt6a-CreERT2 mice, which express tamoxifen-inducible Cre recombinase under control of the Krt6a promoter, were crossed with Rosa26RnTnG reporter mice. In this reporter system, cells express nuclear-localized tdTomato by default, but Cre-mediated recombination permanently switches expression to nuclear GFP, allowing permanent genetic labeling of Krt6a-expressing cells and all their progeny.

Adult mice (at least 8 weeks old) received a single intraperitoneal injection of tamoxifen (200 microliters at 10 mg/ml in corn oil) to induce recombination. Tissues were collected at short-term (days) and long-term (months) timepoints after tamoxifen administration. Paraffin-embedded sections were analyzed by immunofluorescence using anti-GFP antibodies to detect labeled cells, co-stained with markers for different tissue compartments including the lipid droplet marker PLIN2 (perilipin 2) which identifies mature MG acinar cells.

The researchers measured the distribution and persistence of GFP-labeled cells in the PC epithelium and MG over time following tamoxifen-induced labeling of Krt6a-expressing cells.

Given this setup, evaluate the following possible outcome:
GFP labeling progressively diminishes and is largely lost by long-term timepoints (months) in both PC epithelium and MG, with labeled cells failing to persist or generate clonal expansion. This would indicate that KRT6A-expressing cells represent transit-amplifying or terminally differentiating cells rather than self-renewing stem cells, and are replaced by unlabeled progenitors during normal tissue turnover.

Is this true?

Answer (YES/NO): NO